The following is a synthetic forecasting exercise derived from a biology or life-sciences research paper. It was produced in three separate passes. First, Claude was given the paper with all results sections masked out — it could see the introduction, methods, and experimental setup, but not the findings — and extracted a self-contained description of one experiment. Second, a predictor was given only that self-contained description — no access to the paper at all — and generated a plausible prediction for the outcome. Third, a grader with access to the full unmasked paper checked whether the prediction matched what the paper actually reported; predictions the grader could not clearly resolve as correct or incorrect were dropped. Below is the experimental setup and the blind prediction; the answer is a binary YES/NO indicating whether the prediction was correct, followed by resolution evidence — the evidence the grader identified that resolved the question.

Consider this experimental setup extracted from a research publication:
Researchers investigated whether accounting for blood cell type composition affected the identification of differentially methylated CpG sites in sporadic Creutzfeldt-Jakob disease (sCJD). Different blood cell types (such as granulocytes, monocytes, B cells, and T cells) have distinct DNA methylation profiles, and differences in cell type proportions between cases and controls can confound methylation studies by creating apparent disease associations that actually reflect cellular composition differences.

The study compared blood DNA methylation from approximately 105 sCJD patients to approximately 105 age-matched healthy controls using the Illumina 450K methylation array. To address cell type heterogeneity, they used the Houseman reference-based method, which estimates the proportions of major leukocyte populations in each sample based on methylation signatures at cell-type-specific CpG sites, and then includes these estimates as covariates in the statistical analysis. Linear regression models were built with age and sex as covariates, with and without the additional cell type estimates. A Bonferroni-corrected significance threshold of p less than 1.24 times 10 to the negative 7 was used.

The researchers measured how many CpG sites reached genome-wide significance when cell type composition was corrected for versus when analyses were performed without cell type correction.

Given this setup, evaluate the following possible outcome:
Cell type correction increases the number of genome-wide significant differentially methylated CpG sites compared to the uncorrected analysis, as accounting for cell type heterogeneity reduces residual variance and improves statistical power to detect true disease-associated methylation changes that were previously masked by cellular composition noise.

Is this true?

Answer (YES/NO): NO